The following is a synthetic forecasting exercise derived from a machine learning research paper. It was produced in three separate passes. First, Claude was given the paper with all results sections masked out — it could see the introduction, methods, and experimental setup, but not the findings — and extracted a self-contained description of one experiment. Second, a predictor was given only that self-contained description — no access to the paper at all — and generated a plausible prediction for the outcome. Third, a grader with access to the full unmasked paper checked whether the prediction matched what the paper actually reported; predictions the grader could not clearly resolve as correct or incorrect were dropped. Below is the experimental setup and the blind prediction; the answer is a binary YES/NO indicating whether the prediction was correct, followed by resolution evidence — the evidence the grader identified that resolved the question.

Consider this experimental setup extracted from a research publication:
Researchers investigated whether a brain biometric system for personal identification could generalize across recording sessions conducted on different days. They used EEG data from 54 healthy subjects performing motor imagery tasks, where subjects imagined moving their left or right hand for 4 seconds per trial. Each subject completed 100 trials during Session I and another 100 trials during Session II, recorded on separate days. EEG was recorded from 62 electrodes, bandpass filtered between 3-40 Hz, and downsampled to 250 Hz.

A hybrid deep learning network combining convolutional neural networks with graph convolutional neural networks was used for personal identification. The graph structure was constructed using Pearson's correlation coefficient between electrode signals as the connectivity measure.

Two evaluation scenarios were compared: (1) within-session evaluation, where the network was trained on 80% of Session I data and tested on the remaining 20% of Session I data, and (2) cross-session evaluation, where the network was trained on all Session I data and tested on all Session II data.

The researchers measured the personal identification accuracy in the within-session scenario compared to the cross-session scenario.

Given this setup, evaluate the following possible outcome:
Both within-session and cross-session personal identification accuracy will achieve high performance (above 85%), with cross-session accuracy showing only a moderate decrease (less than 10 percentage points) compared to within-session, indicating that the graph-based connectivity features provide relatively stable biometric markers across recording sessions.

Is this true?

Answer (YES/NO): NO